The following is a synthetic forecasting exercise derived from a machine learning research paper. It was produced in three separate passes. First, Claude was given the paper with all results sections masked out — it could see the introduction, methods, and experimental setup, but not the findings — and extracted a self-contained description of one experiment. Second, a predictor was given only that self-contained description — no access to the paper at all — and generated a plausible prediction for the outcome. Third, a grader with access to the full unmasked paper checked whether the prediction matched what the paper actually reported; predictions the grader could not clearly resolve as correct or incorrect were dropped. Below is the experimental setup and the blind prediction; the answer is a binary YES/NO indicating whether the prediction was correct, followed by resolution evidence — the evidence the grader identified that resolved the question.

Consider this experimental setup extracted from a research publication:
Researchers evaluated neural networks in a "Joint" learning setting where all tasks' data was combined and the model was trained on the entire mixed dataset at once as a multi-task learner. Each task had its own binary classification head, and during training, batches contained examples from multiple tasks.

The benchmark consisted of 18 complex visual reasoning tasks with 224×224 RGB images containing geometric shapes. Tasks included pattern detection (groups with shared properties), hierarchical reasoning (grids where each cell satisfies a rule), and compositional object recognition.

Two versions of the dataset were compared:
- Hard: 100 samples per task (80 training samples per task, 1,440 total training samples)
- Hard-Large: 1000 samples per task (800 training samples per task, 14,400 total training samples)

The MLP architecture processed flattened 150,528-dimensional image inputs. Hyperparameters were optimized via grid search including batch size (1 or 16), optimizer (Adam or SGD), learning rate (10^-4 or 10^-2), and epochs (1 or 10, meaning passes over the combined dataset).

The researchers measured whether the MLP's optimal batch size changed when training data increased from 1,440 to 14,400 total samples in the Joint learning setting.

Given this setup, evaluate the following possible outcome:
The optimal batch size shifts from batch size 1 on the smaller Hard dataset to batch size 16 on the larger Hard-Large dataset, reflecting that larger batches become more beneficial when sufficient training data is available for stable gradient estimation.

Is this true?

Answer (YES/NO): NO